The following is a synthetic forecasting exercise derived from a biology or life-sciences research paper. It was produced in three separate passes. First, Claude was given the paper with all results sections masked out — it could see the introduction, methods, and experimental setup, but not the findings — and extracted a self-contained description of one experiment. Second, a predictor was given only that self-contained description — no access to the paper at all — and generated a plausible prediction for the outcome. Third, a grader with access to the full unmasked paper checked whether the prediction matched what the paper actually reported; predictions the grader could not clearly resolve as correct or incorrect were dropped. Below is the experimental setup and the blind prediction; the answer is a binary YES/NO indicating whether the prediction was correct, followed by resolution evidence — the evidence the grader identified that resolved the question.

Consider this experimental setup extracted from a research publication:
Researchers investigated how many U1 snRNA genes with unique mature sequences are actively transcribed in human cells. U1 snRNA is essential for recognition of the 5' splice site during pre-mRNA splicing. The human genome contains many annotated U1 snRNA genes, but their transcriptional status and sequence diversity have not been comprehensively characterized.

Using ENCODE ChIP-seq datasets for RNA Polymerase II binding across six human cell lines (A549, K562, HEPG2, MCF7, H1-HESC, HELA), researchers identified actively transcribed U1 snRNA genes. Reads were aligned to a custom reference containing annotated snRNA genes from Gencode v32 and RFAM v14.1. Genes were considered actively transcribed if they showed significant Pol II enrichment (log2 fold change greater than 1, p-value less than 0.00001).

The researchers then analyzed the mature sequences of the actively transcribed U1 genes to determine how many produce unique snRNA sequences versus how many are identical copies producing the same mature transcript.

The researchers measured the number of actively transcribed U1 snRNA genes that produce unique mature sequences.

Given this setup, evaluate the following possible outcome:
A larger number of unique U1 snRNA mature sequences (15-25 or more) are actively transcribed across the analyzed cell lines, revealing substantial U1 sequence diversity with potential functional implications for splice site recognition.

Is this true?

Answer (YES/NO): YES